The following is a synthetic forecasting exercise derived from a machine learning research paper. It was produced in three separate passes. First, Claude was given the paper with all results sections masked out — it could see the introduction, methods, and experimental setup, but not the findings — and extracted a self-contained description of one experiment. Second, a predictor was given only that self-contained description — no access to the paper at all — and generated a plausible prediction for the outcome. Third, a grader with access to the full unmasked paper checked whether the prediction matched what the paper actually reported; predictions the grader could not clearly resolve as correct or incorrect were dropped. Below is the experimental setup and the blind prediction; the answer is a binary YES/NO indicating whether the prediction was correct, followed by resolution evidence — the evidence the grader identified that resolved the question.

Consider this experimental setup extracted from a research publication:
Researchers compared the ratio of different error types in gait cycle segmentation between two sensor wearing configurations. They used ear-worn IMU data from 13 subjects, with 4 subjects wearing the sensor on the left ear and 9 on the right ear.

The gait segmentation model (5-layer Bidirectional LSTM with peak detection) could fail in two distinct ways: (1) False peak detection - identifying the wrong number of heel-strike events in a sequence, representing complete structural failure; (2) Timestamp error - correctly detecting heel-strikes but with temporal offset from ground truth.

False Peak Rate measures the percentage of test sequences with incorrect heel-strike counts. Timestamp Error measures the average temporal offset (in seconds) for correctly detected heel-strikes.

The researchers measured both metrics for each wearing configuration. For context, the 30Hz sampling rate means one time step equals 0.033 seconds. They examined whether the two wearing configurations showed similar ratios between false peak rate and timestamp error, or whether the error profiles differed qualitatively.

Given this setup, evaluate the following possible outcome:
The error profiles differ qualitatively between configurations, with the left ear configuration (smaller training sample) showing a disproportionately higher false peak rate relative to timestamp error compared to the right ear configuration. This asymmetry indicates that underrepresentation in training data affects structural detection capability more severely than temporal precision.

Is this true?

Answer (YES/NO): NO